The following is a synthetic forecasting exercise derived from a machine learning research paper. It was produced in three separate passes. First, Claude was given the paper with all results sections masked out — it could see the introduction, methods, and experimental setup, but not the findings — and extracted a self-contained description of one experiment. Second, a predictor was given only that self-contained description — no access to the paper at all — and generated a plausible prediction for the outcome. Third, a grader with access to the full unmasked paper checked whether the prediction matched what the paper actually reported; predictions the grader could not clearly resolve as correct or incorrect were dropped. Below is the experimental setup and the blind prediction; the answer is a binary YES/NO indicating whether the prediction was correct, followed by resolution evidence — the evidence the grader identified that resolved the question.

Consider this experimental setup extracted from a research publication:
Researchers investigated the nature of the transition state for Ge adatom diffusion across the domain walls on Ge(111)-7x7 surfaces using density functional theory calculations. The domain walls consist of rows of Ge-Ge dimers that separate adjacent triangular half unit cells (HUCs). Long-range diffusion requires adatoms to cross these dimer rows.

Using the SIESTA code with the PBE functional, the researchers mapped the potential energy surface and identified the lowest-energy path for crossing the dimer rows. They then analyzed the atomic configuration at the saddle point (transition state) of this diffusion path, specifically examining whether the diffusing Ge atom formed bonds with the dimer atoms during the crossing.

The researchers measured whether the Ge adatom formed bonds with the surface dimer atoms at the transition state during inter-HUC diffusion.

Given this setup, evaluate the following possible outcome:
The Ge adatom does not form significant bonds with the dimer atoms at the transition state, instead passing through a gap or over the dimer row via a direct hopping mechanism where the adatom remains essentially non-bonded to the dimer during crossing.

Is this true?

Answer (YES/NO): NO